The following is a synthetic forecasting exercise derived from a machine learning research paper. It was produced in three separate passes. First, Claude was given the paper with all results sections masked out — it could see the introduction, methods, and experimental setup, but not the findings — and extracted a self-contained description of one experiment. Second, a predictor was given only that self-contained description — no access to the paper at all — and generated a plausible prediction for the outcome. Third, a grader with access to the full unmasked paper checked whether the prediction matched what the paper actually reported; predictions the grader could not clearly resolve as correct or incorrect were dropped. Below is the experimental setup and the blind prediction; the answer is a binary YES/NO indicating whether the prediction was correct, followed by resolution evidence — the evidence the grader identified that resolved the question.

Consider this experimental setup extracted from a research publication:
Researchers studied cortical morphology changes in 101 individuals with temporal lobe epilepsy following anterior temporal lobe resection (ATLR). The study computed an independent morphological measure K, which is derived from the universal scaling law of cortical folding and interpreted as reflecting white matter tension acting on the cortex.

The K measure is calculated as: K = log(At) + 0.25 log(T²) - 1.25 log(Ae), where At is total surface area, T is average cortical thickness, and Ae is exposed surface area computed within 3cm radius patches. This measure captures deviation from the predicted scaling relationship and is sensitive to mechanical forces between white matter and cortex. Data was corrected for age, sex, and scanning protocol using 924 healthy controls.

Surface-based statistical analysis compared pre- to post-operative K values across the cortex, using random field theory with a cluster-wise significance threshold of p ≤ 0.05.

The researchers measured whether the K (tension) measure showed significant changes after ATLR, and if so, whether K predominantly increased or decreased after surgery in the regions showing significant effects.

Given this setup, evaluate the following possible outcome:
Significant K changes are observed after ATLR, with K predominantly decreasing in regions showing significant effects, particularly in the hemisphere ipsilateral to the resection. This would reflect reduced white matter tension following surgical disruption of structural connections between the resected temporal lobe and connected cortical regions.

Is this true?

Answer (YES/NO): NO